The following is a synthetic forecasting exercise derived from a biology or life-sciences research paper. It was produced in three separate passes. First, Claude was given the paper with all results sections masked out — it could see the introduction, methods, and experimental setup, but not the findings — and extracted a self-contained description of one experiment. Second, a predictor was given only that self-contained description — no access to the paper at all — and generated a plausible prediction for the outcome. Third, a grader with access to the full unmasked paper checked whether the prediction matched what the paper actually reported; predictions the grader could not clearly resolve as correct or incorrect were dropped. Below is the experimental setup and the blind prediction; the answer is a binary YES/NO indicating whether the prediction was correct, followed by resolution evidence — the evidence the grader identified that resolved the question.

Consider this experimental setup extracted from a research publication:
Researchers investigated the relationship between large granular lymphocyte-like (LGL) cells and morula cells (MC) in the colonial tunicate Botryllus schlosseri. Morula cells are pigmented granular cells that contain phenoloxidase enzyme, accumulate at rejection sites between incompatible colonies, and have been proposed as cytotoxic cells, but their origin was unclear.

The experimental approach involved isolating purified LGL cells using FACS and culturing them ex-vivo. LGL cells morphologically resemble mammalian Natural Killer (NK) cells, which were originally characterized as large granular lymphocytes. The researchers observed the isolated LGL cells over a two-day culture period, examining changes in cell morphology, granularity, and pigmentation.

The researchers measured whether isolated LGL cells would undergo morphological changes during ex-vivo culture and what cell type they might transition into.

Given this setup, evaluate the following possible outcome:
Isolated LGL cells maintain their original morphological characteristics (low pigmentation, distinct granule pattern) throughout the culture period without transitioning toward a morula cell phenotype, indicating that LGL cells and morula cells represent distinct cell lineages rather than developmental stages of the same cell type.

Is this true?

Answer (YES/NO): NO